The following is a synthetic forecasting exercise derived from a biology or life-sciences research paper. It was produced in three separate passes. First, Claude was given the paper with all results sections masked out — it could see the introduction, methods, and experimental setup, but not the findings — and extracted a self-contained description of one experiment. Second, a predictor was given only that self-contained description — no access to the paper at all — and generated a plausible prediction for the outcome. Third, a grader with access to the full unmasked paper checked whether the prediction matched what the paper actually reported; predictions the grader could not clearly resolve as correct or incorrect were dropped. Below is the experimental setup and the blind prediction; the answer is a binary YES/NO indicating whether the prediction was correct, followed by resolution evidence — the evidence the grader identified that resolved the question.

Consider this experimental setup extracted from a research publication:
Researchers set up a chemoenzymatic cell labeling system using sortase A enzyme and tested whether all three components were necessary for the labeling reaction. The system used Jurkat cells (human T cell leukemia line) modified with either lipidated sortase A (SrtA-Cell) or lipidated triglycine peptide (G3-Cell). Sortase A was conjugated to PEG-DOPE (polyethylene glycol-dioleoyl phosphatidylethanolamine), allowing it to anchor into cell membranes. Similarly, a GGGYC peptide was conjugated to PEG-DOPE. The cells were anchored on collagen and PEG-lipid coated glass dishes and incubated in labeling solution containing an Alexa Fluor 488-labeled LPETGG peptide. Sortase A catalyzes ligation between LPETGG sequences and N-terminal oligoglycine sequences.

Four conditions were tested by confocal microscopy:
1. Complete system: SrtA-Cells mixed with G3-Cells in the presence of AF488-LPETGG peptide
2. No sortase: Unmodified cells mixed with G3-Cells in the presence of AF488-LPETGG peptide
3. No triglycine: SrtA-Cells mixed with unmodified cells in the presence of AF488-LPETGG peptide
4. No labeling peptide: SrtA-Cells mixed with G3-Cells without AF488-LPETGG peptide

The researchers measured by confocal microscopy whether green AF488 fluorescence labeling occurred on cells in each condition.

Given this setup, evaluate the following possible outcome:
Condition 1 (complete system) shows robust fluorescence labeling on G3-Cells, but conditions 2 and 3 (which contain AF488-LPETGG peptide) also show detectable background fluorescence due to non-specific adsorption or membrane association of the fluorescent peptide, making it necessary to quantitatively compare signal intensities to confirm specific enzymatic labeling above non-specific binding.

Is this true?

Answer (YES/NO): NO